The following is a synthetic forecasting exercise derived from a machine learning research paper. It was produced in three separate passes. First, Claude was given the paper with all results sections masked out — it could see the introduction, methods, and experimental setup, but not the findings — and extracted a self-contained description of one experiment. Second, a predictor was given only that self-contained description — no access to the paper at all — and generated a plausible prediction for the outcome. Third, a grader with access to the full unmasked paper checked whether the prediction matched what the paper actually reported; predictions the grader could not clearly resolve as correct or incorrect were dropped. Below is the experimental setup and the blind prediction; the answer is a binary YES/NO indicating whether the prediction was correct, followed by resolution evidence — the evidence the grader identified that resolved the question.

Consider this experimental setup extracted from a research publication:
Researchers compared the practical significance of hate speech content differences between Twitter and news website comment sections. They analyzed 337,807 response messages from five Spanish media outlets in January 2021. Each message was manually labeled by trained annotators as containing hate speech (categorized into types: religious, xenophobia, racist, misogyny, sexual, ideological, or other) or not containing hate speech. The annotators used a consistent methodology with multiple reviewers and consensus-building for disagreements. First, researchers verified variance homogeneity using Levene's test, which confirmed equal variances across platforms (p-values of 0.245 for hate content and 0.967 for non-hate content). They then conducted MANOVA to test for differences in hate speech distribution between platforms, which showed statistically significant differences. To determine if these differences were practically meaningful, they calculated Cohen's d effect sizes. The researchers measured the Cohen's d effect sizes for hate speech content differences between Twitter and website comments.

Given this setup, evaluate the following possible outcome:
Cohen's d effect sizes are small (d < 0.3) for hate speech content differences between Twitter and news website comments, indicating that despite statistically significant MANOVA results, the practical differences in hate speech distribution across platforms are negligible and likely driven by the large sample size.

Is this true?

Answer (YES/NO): YES